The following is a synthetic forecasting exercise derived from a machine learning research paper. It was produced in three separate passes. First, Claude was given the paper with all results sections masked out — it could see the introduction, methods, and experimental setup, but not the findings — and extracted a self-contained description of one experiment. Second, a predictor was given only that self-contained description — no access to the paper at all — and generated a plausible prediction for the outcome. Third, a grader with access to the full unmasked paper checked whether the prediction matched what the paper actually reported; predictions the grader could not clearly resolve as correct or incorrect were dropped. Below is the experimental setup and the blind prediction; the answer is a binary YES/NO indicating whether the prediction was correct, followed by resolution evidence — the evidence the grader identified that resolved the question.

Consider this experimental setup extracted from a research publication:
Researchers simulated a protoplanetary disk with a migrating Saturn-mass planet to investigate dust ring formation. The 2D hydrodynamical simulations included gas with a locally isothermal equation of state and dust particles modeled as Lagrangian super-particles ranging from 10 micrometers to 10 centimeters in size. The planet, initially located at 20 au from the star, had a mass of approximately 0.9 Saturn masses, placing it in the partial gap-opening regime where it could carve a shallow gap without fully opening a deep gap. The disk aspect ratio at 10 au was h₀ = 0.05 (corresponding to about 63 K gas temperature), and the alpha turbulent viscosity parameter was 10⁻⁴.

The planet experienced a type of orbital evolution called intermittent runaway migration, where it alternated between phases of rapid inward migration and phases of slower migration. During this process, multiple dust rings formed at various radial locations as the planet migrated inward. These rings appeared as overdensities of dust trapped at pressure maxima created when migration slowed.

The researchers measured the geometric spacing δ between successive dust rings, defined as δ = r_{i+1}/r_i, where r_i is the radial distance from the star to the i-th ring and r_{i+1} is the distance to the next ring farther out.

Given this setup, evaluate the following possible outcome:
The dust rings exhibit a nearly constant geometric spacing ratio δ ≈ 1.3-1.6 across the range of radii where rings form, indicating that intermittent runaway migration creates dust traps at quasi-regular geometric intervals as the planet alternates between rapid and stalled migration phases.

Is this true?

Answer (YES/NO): YES